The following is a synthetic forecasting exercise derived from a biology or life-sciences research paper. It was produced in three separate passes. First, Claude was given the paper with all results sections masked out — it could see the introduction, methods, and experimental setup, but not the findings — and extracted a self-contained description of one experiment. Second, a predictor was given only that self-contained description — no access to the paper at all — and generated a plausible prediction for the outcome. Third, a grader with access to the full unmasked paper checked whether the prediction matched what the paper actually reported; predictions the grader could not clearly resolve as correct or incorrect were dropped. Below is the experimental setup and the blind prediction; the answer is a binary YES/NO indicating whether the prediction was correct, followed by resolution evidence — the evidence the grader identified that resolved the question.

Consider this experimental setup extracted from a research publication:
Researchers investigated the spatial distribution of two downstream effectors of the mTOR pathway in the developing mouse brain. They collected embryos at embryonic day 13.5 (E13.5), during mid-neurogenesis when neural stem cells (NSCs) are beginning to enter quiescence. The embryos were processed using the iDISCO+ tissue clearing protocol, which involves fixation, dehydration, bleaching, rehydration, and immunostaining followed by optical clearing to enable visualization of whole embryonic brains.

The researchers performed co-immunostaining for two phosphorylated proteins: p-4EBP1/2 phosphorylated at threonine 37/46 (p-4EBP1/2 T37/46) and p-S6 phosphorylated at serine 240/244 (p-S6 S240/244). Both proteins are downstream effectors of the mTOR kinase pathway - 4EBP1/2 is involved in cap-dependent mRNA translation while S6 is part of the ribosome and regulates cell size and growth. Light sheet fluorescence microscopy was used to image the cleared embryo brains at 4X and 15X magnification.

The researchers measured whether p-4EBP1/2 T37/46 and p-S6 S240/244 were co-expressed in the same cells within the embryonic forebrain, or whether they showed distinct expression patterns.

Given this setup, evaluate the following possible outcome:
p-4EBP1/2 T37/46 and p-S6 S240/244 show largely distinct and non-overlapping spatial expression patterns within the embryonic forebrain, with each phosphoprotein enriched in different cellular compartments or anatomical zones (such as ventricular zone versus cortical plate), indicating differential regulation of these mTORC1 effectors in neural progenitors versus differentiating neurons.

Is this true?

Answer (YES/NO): YES